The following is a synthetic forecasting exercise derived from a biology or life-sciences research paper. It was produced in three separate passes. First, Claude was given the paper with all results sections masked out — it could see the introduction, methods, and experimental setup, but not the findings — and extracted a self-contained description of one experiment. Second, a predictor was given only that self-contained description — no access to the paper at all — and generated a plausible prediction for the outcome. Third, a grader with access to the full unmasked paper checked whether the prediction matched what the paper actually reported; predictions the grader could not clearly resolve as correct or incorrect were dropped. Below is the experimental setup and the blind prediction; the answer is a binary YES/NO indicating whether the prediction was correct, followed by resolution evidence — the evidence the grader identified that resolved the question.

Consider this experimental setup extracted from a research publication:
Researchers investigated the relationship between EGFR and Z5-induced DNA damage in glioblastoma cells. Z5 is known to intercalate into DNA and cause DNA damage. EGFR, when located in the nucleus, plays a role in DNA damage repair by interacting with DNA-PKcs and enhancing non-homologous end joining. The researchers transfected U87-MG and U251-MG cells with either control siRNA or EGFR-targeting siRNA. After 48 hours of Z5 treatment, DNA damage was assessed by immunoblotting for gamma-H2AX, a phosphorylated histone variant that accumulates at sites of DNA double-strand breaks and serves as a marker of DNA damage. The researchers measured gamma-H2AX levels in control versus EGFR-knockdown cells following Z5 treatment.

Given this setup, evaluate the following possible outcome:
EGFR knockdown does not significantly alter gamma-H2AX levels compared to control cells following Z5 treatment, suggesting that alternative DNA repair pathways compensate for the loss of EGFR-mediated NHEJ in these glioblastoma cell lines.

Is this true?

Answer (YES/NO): NO